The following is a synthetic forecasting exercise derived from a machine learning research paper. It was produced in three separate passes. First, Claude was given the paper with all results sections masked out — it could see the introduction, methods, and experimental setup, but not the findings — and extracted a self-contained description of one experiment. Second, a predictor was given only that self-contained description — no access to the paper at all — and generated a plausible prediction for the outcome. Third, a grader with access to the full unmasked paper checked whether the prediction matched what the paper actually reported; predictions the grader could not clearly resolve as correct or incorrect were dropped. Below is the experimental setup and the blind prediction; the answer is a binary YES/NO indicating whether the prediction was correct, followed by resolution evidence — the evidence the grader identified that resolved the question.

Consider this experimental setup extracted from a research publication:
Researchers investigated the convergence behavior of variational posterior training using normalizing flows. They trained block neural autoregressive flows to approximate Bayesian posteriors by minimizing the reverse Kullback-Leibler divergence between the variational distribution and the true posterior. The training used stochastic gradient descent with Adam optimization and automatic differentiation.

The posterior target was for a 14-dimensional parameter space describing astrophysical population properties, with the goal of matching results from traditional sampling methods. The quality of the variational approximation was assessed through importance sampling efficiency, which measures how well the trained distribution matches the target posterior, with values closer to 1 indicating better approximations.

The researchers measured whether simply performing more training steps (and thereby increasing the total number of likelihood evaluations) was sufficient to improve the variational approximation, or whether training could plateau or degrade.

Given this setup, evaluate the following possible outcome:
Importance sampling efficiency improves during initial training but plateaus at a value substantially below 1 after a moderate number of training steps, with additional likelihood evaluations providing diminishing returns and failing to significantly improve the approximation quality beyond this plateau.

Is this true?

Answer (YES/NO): NO